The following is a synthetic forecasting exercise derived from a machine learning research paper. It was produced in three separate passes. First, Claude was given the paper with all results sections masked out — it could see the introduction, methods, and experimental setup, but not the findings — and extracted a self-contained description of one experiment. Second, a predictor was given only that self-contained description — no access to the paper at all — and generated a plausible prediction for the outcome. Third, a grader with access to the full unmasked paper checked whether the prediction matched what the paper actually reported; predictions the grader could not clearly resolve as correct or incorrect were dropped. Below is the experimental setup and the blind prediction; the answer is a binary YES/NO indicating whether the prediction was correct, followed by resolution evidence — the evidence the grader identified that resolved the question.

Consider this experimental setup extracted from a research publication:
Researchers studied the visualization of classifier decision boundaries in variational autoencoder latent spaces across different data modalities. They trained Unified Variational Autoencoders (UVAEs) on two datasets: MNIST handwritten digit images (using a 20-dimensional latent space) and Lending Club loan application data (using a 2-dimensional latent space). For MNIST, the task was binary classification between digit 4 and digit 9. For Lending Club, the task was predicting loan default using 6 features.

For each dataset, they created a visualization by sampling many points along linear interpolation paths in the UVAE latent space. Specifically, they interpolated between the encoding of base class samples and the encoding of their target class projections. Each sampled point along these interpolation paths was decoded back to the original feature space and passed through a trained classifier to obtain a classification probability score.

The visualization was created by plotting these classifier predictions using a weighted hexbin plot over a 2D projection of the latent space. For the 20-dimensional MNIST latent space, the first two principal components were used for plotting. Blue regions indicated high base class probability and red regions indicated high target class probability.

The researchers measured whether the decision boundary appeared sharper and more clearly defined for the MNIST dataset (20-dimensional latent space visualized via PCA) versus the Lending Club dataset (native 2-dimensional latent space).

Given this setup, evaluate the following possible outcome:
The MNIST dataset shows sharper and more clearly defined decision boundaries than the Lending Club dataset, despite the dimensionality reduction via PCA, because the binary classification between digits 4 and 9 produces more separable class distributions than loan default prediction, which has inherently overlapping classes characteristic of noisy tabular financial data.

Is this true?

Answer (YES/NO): NO